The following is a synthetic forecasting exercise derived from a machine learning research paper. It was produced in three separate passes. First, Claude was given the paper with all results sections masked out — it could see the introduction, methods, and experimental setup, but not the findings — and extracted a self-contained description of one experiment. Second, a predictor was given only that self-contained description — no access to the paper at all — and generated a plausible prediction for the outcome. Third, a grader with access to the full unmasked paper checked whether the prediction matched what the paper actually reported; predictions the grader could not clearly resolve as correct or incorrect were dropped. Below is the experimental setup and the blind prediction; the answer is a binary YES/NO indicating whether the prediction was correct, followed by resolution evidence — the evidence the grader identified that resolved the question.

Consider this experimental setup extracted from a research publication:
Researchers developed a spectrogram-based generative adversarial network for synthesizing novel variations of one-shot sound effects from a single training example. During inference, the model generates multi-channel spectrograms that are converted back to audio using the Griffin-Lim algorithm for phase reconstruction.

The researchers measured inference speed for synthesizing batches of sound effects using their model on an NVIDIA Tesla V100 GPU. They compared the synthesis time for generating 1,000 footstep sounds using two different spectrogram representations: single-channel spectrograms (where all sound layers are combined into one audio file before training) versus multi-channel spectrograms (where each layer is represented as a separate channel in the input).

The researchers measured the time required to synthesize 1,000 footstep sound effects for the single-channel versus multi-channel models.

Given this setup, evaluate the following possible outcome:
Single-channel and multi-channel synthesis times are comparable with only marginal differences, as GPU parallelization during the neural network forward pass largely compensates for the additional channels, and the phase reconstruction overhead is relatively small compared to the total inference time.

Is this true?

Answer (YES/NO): NO